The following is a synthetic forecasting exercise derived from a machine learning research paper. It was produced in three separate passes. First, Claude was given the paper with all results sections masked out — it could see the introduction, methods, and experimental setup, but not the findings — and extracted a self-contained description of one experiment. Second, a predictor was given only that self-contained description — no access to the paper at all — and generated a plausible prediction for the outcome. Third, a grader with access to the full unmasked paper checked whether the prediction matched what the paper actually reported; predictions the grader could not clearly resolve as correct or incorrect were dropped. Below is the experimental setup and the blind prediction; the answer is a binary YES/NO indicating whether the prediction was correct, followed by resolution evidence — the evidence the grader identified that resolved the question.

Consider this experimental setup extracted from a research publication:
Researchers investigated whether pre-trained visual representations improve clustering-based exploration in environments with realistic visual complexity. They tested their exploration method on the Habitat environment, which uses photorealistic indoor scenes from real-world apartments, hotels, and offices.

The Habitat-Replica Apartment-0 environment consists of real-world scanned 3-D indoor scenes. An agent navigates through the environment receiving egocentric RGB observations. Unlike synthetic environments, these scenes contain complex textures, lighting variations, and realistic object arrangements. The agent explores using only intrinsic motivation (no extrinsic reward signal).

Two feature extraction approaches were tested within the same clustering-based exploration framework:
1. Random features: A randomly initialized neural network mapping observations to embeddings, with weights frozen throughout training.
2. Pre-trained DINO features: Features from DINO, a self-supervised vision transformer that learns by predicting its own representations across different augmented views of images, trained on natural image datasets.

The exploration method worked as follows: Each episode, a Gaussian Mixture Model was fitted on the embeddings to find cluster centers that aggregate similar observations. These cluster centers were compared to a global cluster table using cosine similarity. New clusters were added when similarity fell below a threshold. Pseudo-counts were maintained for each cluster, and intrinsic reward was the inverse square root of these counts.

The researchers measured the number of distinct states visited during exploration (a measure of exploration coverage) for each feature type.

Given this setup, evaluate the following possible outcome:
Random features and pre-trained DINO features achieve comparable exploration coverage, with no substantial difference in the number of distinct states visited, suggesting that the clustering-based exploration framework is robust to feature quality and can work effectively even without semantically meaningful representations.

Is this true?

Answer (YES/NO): NO